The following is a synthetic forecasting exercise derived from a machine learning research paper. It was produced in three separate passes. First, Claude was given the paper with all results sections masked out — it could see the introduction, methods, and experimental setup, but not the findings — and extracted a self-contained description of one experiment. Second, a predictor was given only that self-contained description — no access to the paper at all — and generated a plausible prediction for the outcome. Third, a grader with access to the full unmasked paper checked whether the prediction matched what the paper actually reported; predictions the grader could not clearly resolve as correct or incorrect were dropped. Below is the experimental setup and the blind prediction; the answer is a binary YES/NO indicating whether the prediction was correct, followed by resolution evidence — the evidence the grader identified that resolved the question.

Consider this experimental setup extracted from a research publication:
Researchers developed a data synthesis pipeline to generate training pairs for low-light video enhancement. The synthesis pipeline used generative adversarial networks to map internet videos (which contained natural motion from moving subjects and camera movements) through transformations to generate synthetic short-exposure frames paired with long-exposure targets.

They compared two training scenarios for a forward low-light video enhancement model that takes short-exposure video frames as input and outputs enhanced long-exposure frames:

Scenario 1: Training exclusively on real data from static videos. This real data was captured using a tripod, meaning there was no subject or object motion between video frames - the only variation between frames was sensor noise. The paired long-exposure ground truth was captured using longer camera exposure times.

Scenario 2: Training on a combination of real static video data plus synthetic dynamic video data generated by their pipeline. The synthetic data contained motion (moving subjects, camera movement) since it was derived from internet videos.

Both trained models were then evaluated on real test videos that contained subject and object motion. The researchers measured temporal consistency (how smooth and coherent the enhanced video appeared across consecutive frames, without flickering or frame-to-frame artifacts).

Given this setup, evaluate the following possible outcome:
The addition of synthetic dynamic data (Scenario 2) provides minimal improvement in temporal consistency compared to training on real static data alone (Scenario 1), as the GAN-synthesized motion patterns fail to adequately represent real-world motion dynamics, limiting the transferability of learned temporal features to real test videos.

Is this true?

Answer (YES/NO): NO